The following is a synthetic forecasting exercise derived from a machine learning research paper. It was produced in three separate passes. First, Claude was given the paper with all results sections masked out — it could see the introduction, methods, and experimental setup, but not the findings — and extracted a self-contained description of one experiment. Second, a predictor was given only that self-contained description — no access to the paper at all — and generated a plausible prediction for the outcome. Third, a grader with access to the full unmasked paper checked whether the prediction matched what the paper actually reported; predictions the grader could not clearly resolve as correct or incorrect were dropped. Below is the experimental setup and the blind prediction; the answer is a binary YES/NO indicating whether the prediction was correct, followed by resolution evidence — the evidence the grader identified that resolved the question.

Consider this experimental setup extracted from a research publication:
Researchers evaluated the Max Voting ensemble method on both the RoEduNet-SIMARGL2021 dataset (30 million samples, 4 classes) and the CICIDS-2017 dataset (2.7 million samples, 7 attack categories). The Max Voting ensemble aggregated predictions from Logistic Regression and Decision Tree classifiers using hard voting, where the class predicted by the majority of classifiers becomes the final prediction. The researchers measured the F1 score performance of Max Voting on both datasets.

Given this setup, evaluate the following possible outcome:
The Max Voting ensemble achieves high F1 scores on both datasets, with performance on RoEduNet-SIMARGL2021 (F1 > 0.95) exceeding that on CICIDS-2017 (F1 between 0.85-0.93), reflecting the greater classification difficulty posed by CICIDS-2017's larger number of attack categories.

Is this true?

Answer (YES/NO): YES